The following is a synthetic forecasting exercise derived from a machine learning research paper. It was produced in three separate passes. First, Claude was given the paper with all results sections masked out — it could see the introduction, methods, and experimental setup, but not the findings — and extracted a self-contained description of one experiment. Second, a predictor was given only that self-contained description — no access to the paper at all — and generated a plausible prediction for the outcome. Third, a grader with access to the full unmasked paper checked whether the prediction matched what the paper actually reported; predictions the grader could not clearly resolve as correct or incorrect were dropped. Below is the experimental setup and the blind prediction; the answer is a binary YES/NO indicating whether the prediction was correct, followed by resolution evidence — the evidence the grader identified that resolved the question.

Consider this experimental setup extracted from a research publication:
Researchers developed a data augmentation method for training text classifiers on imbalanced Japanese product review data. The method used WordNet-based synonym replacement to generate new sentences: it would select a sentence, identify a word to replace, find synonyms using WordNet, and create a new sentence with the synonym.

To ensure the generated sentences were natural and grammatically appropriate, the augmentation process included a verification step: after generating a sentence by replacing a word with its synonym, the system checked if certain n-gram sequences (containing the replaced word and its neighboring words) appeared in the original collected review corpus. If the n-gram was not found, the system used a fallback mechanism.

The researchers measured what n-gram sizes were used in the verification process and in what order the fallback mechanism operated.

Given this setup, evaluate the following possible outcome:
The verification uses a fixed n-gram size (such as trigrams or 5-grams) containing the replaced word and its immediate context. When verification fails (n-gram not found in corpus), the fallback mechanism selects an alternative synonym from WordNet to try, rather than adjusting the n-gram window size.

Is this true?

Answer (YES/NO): NO